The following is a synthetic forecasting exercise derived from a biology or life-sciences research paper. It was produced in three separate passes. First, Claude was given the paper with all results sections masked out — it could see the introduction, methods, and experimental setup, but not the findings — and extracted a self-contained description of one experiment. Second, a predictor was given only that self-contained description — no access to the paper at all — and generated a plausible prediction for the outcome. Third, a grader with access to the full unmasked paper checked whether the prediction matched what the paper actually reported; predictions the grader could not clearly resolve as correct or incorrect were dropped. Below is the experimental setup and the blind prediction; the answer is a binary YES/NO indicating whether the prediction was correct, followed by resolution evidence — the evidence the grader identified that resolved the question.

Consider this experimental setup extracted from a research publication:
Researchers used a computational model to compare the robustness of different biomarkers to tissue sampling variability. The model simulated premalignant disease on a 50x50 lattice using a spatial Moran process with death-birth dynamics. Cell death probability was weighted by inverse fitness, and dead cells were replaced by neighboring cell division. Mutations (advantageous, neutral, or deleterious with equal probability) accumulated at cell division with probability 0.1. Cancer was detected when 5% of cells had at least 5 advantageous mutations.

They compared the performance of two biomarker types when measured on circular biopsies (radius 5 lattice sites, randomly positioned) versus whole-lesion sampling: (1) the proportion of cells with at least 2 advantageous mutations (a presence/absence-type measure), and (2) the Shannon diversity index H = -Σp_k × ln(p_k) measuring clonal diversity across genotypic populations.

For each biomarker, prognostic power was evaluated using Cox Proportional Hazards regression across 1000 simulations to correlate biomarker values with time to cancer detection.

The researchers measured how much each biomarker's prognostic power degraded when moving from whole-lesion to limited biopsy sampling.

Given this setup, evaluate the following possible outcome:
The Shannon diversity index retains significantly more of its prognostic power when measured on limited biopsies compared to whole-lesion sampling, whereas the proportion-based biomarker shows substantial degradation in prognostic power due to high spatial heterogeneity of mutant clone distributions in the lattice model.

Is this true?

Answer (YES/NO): NO